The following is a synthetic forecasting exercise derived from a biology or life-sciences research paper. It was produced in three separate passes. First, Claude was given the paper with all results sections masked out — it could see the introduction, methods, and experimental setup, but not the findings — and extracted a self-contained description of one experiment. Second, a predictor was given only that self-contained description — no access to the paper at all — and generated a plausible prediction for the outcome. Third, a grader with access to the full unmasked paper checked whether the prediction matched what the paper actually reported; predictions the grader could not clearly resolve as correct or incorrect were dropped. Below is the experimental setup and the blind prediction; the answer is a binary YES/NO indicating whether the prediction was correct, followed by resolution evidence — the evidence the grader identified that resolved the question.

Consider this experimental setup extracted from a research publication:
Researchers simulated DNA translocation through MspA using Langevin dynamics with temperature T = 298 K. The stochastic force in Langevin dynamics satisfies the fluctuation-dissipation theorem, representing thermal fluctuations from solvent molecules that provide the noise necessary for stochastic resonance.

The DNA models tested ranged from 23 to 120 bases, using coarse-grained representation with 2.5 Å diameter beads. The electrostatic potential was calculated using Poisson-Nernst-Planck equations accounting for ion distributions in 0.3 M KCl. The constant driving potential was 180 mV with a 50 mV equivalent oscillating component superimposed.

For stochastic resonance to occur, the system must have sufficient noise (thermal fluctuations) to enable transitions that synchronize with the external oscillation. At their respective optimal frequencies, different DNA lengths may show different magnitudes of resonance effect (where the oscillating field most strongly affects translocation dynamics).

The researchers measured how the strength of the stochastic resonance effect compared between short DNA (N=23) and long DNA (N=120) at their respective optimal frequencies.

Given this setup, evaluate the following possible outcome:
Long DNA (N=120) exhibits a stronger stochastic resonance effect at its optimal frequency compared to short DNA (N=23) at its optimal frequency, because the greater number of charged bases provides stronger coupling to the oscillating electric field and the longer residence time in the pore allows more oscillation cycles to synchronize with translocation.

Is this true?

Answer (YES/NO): YES